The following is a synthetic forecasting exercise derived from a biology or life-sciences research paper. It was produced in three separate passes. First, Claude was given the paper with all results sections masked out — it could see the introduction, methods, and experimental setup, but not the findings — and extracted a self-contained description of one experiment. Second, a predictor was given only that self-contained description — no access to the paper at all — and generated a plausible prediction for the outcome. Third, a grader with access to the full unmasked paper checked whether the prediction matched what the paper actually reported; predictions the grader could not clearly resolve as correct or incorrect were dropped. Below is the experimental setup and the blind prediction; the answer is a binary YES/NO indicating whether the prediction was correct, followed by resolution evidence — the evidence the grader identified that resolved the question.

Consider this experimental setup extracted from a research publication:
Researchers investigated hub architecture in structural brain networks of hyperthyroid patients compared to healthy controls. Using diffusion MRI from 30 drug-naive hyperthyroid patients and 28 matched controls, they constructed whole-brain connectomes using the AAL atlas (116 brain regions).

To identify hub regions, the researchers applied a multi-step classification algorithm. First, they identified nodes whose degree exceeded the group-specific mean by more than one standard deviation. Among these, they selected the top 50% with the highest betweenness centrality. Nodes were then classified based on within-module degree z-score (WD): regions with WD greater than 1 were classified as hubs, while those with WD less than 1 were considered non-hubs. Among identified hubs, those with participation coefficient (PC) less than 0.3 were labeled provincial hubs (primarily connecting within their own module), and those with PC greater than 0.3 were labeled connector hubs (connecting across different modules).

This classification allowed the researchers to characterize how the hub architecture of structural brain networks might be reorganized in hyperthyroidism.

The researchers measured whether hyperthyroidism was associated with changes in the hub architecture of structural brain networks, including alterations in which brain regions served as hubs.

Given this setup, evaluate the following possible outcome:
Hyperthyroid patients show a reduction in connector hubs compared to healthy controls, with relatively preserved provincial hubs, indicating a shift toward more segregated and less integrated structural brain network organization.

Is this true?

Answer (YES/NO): NO